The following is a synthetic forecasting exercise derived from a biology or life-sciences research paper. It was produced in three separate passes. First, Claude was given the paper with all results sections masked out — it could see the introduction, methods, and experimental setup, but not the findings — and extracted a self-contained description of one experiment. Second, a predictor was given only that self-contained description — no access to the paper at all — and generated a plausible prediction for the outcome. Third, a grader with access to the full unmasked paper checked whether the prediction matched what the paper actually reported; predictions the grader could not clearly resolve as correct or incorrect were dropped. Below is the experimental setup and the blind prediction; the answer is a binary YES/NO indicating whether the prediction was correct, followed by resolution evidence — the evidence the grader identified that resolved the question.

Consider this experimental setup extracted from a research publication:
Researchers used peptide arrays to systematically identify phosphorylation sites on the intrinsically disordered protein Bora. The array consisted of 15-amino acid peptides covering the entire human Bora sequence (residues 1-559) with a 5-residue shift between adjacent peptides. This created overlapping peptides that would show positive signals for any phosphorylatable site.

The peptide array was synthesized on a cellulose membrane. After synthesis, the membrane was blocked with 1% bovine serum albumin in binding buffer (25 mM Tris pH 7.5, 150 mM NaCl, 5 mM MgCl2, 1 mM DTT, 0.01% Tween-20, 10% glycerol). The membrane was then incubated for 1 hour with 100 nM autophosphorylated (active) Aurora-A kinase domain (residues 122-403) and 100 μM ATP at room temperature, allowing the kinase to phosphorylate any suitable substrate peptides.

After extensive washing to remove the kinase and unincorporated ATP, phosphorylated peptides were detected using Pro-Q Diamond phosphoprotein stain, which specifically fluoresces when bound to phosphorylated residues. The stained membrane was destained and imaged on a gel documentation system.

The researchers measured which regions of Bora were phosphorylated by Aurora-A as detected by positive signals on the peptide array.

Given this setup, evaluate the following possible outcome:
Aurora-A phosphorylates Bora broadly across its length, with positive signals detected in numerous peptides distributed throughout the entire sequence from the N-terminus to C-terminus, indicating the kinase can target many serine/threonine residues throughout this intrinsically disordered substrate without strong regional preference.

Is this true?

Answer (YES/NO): NO